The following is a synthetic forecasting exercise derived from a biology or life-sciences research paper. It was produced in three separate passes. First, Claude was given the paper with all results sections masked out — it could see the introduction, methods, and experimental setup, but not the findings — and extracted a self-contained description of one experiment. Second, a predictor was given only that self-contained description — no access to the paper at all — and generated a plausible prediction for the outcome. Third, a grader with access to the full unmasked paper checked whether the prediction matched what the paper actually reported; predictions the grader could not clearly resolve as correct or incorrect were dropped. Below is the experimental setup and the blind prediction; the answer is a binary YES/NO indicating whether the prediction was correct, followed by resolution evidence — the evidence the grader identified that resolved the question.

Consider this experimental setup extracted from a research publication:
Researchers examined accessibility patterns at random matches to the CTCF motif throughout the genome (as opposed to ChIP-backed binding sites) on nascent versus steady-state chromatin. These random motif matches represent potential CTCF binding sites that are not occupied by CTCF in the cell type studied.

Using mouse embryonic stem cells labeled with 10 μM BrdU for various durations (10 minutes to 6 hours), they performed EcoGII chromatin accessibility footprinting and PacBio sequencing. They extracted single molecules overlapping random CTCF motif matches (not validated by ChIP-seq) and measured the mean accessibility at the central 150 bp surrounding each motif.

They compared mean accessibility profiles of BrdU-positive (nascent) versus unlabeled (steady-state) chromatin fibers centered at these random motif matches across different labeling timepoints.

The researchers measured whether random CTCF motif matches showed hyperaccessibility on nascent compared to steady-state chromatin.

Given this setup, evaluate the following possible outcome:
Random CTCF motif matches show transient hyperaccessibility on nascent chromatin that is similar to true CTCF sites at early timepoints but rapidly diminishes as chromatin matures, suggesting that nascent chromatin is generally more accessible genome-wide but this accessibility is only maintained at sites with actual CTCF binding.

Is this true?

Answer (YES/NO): NO